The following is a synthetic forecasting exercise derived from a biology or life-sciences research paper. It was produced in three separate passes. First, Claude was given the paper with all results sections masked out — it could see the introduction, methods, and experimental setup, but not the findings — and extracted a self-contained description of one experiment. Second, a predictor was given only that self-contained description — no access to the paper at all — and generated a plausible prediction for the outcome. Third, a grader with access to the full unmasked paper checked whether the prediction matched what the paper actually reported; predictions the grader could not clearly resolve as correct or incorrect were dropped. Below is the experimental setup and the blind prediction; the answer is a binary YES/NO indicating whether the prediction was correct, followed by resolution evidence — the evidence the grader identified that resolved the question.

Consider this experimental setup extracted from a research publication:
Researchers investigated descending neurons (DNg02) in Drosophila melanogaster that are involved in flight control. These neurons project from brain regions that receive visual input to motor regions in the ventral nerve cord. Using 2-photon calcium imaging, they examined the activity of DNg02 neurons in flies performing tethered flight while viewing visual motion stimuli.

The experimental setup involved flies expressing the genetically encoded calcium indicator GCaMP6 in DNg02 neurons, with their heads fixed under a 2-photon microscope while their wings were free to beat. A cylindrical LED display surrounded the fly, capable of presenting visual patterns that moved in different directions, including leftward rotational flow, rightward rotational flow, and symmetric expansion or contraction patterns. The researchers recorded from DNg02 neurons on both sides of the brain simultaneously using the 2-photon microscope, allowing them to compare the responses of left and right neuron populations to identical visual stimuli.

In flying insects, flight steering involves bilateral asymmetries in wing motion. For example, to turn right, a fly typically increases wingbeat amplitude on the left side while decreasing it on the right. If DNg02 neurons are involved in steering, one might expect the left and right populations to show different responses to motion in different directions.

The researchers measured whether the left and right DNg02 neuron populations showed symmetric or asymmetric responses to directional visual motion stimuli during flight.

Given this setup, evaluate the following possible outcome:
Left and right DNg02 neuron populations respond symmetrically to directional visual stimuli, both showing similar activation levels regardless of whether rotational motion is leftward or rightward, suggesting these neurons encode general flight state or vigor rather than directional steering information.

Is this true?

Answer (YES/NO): NO